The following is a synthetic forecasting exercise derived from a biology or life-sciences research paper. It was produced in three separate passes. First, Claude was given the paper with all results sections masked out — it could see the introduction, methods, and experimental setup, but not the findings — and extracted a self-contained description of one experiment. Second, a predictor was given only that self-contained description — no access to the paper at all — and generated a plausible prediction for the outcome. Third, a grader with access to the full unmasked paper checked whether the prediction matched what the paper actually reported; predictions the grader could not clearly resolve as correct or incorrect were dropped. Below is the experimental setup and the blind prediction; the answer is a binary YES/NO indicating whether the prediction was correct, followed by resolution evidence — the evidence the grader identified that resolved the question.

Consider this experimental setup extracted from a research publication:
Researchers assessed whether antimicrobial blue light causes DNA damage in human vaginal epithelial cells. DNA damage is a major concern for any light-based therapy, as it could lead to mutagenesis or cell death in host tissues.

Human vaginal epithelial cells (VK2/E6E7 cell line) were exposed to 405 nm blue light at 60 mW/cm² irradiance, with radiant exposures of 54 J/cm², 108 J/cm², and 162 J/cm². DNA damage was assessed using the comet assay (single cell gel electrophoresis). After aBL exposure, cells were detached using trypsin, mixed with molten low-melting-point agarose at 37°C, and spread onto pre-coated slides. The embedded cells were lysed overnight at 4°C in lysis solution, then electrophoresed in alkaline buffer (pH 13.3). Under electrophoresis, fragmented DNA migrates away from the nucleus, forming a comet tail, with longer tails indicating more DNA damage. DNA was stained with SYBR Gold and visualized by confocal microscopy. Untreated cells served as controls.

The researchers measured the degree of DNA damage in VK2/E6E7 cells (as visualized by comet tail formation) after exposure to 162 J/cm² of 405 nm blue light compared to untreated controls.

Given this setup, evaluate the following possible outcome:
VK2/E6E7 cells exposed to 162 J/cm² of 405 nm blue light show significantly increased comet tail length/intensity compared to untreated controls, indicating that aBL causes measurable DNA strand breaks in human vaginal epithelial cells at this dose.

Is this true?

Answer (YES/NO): NO